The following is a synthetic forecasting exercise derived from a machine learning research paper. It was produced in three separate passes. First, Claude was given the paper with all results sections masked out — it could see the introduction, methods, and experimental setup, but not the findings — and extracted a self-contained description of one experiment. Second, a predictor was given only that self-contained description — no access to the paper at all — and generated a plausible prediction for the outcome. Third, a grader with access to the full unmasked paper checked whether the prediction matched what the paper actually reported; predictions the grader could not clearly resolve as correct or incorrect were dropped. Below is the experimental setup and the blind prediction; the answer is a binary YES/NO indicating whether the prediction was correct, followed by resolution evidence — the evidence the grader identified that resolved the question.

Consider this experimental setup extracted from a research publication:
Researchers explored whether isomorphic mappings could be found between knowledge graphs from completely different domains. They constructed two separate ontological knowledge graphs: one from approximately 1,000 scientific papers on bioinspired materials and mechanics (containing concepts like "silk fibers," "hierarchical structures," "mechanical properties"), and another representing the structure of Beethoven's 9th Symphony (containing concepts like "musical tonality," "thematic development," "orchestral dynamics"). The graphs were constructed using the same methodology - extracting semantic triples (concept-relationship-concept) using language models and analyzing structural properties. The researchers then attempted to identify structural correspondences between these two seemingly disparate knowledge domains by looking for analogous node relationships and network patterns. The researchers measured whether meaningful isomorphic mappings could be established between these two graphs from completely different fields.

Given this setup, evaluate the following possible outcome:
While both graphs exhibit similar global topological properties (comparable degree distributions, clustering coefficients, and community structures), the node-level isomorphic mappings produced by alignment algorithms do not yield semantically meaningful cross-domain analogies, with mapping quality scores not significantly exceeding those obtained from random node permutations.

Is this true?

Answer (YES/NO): NO